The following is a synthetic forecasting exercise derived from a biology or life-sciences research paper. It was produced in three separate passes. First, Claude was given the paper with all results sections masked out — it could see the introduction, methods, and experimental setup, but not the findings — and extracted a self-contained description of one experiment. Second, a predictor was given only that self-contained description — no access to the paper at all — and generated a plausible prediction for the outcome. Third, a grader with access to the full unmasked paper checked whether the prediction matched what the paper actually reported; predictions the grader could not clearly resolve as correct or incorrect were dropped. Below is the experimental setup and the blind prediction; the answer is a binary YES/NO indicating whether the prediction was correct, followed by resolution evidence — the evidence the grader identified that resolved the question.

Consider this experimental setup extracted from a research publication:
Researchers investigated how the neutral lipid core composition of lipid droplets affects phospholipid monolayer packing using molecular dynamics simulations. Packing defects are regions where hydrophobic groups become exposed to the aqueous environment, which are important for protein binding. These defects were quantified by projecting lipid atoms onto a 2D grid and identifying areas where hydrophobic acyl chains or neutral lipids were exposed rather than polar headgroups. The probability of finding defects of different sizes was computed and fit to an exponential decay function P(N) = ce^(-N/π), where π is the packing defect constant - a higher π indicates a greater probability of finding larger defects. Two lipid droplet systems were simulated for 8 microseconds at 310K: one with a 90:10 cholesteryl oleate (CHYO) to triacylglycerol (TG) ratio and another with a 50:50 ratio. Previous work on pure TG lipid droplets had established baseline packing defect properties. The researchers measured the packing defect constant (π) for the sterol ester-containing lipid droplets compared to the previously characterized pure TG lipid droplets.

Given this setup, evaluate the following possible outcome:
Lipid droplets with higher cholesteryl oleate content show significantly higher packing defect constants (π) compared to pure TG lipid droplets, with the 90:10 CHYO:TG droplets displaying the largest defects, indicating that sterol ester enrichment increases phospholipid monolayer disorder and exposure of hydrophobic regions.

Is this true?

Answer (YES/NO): NO